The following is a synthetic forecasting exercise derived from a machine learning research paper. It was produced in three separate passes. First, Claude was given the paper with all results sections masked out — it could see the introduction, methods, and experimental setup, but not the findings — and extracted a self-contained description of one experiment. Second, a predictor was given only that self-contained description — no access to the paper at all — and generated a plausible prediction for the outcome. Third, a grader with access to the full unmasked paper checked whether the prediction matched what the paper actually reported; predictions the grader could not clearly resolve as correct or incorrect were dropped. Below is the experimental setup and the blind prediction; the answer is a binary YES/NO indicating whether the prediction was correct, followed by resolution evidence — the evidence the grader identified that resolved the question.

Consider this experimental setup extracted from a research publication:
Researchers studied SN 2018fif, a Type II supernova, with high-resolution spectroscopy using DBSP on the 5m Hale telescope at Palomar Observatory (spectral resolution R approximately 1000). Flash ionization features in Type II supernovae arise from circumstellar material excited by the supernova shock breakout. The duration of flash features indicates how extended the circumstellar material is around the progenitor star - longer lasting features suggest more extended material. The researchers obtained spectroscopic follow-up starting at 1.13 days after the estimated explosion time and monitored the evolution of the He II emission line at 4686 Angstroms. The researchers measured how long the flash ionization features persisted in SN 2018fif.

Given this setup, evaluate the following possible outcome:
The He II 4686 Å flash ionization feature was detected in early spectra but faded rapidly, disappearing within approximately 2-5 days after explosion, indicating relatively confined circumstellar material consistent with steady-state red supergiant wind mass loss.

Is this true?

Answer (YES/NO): NO